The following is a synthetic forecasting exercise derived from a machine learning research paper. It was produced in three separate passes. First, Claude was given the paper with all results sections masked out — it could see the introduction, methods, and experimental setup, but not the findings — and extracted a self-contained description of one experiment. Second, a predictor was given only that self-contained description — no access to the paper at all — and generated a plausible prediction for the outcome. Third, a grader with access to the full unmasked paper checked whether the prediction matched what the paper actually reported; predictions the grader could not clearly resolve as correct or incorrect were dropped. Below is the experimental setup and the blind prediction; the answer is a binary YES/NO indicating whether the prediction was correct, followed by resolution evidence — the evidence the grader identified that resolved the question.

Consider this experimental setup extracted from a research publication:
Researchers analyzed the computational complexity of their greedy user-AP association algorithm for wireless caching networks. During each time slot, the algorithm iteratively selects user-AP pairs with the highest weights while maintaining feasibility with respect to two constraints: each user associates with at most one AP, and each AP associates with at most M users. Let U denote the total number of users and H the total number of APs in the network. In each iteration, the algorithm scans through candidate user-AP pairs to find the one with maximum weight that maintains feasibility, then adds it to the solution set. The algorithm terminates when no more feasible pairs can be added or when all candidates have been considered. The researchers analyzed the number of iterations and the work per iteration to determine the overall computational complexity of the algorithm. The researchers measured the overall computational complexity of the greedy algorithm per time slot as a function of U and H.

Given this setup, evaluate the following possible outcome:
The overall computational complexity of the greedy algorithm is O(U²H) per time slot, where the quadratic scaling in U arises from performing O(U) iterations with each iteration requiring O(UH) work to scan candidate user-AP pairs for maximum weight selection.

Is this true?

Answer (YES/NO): YES